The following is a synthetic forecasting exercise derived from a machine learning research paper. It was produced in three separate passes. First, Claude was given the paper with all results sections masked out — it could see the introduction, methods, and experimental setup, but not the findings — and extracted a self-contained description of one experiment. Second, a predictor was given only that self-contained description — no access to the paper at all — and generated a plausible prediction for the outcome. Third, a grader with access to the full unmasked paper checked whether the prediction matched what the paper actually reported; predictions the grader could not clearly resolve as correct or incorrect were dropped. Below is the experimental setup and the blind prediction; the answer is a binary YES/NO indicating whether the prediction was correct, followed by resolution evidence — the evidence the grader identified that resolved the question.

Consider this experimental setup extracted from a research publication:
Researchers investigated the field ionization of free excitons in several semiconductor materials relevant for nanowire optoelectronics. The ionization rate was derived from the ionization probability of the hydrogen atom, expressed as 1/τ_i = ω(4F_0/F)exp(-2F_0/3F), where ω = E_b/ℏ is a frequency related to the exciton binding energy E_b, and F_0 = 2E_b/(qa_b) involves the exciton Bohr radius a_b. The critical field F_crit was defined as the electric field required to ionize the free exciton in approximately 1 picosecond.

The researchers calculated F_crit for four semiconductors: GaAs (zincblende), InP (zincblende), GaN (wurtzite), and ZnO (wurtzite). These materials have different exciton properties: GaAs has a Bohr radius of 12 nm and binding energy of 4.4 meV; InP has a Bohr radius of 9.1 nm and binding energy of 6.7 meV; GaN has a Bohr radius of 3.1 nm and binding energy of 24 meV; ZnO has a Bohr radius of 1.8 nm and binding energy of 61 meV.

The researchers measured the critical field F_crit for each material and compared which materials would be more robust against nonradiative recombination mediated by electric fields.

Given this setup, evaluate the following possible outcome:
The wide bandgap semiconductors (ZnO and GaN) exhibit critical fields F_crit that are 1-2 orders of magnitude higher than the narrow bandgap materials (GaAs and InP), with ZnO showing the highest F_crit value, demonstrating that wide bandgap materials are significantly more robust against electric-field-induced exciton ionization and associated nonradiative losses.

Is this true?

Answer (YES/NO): YES